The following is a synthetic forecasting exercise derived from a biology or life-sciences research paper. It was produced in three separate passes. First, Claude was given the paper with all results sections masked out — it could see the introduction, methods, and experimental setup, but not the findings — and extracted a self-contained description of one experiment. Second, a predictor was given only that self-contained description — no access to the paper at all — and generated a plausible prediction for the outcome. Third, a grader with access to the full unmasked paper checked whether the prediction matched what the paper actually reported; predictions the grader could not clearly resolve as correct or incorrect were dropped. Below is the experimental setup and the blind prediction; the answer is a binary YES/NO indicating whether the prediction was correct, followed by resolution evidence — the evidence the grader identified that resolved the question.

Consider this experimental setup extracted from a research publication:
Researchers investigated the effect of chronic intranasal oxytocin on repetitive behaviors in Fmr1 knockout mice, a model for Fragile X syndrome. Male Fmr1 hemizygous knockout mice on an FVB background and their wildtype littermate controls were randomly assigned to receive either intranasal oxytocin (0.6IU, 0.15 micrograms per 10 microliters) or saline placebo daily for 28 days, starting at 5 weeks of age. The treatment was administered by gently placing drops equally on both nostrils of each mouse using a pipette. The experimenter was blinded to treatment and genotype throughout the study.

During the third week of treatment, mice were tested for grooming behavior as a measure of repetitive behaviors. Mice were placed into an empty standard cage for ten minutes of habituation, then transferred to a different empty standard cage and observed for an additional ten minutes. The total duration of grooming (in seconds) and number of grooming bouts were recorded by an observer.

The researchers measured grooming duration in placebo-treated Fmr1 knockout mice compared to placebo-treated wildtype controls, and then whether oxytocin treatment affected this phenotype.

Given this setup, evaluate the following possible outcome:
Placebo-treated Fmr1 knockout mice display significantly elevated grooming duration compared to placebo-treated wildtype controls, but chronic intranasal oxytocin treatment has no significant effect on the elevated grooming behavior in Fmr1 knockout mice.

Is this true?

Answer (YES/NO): NO